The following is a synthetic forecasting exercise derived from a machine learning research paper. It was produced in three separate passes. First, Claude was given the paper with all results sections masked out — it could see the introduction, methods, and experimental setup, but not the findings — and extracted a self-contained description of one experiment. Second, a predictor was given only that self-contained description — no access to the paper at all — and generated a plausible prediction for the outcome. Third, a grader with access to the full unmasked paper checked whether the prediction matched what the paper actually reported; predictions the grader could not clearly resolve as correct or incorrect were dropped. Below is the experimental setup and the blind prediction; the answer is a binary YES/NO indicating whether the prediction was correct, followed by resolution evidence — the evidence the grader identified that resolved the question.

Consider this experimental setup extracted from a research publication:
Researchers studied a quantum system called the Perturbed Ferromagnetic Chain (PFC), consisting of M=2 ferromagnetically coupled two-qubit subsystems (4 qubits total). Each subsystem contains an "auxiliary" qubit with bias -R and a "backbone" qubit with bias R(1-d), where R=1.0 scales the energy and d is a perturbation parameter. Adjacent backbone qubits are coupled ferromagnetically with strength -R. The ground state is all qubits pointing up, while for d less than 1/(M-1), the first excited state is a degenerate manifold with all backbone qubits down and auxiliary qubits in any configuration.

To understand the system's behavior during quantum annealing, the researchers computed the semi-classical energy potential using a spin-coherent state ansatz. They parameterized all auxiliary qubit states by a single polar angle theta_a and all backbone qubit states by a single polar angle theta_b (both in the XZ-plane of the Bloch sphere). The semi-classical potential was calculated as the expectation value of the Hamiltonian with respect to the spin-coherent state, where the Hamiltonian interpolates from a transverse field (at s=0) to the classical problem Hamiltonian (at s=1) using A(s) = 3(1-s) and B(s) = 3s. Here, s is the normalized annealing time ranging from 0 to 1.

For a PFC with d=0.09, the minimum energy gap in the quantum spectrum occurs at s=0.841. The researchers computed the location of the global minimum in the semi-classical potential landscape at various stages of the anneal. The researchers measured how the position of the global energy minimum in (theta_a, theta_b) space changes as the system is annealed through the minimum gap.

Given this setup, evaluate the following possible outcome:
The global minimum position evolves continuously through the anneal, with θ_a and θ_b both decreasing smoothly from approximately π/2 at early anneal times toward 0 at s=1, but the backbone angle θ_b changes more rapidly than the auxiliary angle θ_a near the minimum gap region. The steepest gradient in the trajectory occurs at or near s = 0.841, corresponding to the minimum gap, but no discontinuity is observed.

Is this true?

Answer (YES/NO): NO